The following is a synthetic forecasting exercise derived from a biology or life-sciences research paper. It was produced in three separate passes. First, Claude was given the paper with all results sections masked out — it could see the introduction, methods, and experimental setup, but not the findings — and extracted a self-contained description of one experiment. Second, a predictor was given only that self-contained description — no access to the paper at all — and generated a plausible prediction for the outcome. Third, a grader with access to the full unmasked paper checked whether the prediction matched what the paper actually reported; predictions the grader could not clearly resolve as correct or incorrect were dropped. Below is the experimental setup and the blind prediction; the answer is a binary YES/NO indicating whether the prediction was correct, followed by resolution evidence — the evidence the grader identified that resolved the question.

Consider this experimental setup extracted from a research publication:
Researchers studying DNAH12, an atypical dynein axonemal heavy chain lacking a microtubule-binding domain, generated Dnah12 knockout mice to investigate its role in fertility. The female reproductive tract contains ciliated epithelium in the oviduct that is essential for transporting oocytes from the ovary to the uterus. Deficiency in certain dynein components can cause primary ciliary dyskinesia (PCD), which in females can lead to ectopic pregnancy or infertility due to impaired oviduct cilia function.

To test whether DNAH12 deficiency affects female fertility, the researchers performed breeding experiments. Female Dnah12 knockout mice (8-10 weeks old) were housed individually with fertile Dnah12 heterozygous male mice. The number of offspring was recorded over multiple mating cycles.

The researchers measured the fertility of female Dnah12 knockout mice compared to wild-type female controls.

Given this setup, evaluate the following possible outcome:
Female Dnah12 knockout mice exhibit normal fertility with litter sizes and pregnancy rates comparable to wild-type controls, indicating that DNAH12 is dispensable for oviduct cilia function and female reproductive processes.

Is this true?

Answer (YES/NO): YES